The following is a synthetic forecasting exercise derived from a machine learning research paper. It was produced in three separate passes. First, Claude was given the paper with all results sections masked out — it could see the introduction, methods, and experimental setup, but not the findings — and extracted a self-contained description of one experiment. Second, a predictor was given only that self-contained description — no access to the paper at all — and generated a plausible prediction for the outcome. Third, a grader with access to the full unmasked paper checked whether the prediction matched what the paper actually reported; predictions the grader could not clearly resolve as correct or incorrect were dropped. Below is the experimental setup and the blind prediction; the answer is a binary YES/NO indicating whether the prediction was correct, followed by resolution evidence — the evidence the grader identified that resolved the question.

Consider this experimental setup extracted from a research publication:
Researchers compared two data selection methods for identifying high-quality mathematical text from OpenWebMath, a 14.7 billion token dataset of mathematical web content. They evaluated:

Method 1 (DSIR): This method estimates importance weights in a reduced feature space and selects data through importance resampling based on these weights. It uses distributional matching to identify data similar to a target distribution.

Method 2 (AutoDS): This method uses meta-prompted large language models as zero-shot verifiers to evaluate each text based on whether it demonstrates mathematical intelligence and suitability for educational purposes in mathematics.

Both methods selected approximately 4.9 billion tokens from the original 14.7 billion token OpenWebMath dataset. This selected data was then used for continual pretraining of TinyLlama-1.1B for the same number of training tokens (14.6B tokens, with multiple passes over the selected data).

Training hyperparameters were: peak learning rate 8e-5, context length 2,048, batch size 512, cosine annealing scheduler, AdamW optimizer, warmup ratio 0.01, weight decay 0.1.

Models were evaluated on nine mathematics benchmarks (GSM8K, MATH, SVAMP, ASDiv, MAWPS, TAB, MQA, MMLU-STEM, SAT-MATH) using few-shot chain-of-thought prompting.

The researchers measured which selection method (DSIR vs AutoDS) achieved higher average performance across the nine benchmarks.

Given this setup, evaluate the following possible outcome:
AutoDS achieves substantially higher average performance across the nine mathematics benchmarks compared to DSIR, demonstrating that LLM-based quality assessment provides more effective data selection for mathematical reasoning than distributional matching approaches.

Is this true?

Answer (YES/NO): NO